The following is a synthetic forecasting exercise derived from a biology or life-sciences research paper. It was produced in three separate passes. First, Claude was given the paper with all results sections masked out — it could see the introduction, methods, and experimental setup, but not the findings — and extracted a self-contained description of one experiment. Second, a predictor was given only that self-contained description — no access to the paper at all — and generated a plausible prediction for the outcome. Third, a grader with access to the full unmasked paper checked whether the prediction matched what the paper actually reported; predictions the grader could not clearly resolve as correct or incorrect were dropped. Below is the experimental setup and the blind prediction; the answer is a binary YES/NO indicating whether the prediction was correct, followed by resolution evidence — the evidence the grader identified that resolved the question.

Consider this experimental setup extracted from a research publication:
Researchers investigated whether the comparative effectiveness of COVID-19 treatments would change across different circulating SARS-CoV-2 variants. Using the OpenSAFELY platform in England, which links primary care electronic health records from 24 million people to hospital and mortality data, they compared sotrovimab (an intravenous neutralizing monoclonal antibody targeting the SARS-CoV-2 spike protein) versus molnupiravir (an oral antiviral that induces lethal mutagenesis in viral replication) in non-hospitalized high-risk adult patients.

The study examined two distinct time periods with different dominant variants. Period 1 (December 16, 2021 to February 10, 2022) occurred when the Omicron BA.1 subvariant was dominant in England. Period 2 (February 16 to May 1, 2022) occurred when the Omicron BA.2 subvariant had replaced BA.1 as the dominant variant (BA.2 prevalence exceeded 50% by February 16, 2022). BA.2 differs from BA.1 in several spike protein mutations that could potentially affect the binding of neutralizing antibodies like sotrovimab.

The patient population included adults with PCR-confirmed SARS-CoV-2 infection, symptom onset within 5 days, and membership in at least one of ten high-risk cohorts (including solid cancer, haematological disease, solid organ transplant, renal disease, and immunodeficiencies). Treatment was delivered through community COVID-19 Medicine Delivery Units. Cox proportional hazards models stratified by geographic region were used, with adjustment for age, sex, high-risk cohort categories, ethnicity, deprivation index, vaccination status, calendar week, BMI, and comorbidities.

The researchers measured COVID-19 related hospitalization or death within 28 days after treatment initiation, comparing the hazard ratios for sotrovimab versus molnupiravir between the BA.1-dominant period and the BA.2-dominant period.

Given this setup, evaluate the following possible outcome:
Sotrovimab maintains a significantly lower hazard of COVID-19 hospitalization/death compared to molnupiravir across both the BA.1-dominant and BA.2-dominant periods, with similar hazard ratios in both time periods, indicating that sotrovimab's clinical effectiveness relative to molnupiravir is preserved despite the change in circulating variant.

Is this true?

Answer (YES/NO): YES